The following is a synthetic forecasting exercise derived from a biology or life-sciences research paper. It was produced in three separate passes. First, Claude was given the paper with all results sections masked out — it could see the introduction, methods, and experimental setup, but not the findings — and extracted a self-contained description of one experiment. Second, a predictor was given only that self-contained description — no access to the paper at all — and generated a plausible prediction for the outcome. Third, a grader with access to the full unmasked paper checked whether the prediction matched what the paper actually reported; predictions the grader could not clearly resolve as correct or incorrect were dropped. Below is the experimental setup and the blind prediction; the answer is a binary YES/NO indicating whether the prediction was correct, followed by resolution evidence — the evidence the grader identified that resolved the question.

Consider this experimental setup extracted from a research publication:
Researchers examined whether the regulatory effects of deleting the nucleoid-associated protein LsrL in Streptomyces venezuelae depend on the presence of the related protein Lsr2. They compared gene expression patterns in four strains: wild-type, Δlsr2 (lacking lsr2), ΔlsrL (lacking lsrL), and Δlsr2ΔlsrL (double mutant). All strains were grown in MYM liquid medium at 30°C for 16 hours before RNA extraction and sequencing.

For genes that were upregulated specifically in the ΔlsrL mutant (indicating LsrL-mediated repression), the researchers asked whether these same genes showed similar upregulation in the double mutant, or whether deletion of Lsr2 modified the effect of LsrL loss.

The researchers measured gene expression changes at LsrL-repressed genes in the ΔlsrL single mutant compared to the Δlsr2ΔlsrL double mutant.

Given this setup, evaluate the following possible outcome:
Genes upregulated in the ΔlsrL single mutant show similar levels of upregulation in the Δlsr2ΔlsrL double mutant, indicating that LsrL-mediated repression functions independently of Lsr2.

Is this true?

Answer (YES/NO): NO